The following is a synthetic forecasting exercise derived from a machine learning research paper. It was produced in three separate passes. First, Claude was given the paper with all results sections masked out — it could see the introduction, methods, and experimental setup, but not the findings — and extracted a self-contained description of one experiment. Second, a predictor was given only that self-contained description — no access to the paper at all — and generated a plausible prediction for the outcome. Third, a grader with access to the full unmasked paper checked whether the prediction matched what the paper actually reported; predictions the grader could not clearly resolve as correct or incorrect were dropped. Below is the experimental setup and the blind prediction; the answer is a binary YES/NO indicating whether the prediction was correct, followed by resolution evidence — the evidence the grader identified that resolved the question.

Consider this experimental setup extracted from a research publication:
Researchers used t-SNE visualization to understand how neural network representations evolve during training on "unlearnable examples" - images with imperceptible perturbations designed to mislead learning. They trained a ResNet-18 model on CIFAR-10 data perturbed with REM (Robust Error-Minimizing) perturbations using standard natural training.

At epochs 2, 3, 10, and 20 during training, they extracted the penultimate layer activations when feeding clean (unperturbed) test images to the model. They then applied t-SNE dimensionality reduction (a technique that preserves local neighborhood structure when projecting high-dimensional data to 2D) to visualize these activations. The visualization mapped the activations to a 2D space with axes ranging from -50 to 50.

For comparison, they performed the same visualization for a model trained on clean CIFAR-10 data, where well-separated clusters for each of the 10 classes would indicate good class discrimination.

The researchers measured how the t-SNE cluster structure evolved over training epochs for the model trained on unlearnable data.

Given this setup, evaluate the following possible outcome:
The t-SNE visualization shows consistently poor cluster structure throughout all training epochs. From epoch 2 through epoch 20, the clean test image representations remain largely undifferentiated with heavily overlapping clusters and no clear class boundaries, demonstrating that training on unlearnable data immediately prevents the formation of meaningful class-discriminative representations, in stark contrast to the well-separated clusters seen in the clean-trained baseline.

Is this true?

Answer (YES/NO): NO